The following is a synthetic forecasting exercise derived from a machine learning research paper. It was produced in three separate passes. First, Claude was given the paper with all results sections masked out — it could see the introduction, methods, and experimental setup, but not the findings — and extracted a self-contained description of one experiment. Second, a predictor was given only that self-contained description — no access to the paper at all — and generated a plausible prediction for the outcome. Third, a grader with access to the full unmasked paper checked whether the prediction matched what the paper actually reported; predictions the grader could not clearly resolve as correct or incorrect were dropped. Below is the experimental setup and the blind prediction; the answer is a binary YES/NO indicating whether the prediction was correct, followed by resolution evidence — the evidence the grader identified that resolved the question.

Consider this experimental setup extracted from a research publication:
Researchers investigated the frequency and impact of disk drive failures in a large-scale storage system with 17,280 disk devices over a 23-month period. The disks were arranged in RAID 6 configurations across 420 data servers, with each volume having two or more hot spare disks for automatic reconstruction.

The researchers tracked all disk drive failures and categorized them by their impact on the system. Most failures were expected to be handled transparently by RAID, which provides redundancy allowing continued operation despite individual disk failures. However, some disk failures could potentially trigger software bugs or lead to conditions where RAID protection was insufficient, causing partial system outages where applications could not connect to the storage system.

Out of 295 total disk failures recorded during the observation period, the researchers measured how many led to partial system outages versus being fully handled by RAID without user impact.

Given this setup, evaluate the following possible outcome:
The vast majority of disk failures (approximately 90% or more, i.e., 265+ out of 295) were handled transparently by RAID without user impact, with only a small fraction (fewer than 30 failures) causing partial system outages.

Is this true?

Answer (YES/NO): YES